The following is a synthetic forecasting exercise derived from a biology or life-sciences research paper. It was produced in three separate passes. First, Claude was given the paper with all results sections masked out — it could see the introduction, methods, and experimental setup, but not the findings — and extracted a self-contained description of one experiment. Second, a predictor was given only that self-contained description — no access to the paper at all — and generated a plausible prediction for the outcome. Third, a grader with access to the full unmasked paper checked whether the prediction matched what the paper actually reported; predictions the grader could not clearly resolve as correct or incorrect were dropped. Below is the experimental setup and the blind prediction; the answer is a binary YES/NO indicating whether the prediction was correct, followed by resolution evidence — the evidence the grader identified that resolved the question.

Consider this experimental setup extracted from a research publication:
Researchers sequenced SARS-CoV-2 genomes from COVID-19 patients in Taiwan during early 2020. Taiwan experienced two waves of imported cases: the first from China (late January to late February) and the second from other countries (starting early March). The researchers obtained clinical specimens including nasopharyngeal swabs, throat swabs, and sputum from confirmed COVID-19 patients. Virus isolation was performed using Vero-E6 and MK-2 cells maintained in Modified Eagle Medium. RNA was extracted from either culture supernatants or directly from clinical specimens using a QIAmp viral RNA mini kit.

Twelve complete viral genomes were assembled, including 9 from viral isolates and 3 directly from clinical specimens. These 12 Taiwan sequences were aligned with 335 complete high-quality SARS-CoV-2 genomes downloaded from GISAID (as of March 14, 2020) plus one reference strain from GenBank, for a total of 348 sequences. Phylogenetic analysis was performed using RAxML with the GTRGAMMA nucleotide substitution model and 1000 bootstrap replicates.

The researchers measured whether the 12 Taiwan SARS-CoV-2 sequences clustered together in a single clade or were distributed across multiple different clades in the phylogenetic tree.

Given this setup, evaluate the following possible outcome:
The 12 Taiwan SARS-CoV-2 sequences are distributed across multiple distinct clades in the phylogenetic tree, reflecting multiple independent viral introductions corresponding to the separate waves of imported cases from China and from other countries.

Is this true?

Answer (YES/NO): YES